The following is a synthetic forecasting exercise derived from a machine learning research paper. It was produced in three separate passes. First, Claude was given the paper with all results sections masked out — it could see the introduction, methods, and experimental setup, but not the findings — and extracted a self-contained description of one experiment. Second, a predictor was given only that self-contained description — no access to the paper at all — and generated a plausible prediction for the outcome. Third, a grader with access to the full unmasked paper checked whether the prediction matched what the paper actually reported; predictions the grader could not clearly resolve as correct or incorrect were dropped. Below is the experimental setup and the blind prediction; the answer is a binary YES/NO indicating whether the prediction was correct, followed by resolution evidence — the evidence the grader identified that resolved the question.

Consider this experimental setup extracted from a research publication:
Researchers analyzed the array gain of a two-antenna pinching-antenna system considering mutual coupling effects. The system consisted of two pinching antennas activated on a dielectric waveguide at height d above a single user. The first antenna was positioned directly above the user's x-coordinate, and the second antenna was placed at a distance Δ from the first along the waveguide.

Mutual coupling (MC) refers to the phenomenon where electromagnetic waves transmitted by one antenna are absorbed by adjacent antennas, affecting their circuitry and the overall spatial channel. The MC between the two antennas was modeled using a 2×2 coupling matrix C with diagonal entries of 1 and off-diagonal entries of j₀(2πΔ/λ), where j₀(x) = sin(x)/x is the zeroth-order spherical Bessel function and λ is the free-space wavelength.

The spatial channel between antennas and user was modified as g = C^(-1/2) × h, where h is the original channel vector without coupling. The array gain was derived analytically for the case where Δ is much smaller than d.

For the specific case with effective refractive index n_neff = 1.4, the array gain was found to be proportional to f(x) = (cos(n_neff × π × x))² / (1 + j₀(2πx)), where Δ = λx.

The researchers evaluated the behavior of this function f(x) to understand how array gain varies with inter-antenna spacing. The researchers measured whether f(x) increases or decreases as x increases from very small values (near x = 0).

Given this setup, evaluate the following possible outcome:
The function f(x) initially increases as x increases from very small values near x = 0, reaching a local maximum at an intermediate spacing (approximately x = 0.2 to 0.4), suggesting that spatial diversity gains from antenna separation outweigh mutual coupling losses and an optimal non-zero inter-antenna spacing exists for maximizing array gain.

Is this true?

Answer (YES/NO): NO